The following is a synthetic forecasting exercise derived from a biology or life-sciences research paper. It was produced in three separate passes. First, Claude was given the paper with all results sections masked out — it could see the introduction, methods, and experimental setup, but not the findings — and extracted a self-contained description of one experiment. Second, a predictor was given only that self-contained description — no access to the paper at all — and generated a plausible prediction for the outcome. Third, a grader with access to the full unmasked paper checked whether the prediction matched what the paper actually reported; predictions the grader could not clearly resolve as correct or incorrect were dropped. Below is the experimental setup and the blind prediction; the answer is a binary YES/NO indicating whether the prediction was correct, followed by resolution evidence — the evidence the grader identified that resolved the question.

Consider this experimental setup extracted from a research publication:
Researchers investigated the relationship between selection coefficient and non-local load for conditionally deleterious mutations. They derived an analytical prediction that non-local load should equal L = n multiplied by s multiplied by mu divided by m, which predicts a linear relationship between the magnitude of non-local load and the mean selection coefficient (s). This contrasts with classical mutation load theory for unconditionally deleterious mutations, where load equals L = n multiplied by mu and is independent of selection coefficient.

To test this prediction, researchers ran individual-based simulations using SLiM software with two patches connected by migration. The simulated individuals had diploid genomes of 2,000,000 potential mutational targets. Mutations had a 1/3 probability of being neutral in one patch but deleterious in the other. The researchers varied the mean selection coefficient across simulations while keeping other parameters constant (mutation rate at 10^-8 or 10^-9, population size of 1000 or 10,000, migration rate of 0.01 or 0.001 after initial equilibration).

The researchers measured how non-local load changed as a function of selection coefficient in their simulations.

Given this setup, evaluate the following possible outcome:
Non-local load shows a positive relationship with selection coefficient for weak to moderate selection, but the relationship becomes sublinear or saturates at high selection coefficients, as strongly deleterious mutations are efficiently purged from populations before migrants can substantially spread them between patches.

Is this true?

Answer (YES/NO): NO